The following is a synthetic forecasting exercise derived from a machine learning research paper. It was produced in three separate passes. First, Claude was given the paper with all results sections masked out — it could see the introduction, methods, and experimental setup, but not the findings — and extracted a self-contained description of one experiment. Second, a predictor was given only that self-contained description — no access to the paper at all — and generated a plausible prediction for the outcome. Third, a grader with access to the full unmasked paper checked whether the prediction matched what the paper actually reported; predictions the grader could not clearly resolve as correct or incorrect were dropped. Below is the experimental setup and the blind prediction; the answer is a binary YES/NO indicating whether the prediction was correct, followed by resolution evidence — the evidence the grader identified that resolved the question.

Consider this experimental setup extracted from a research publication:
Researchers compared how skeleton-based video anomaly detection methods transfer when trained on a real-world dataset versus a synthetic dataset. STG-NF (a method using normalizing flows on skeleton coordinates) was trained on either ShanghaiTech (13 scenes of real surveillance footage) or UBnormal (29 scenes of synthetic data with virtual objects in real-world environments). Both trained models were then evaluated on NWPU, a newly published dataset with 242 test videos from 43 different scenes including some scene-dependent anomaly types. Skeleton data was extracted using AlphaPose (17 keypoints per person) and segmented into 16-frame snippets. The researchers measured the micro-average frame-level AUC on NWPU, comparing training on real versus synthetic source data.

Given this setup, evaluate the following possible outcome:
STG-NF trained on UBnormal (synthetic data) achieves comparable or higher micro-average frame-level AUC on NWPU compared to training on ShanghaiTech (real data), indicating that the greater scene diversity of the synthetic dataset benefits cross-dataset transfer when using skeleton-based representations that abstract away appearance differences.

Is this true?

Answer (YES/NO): YES